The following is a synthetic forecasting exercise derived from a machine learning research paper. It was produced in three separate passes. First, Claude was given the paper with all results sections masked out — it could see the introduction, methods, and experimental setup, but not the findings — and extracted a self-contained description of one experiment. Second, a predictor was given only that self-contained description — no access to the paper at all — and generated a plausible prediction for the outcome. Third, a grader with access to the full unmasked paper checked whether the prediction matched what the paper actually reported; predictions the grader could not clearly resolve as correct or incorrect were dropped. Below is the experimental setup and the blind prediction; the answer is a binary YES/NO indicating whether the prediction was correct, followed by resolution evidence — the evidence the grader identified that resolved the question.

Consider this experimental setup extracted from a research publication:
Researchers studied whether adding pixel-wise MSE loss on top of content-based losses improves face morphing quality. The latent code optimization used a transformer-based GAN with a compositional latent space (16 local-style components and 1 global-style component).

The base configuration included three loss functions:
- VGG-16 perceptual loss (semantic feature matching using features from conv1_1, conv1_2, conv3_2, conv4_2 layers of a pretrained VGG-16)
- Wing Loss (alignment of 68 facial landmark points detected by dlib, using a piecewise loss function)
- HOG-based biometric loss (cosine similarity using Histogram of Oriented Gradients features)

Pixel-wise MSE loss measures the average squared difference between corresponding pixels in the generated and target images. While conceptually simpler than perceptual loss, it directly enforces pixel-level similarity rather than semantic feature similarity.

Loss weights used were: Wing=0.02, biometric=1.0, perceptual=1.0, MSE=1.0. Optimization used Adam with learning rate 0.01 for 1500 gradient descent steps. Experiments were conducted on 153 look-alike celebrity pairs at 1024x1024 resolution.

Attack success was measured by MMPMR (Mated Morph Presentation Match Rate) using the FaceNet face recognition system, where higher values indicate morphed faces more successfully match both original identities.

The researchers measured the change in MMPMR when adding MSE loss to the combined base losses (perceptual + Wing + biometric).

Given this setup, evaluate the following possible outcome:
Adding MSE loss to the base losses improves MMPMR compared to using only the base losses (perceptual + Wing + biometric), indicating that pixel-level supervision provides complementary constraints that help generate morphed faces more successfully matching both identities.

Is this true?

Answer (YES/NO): YES